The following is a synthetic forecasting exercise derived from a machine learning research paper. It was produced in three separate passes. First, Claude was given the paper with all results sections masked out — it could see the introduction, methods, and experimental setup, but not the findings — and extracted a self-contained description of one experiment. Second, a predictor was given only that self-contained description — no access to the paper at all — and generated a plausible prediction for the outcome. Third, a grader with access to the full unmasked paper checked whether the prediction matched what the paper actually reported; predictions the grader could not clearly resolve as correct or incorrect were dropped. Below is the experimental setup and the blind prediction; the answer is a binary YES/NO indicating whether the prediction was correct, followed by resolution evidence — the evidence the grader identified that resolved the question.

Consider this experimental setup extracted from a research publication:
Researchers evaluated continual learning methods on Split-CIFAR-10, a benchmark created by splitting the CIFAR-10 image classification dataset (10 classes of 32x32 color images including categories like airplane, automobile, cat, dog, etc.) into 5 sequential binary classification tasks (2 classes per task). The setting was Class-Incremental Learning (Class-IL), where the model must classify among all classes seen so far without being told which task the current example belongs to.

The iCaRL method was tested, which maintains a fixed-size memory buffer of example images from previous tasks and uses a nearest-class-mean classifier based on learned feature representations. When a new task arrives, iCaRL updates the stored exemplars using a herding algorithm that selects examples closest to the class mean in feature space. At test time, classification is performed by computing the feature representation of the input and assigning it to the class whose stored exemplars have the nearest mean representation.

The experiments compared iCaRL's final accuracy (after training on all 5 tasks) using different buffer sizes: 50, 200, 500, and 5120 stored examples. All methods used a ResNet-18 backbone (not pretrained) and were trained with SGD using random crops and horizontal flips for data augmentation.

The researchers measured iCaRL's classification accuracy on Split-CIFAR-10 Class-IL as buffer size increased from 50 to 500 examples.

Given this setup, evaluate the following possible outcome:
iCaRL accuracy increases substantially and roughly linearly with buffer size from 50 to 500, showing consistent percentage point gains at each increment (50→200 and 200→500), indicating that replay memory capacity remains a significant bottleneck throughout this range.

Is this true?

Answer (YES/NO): NO